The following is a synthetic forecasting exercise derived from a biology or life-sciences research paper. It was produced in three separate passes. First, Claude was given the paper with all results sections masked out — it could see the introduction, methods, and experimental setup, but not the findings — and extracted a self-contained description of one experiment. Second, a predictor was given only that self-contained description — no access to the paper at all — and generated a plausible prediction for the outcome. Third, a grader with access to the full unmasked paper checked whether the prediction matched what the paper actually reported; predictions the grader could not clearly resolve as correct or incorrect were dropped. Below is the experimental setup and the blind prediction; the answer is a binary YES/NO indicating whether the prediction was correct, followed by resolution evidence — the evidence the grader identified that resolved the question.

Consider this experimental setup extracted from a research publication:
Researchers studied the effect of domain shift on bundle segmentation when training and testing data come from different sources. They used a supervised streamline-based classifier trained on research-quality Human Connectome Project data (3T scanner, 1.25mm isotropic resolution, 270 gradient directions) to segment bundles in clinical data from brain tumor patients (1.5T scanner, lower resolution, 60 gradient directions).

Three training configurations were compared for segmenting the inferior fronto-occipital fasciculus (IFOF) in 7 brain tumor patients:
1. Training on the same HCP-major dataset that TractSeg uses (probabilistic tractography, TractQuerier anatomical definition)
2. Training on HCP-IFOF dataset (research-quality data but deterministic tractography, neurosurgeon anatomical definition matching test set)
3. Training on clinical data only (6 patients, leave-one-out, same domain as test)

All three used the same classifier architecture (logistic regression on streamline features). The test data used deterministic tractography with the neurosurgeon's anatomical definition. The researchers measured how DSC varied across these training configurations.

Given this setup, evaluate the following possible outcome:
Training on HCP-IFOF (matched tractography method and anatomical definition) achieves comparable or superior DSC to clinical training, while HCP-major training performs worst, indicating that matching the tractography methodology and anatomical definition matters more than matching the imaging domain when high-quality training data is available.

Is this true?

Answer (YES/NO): NO